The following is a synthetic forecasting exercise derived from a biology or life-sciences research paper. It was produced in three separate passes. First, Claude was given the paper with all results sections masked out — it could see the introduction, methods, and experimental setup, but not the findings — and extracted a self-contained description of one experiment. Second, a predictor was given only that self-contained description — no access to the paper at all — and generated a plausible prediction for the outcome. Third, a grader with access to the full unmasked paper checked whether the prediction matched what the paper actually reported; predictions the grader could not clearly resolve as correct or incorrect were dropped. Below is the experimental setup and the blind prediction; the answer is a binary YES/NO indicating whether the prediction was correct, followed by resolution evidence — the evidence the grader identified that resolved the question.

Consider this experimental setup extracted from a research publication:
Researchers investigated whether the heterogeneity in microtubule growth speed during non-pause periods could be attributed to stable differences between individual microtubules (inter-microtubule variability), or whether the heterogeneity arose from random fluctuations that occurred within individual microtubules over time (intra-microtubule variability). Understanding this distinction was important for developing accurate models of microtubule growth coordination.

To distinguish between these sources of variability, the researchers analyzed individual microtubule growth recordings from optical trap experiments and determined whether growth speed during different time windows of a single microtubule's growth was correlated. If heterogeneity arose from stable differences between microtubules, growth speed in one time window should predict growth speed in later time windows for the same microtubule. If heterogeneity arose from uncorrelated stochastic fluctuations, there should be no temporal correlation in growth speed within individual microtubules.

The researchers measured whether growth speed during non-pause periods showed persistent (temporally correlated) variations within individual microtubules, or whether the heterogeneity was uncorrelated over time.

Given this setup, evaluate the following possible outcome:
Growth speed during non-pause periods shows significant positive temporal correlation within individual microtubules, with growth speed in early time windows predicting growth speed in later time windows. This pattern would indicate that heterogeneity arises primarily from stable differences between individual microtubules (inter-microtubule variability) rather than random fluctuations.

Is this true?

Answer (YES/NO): YES